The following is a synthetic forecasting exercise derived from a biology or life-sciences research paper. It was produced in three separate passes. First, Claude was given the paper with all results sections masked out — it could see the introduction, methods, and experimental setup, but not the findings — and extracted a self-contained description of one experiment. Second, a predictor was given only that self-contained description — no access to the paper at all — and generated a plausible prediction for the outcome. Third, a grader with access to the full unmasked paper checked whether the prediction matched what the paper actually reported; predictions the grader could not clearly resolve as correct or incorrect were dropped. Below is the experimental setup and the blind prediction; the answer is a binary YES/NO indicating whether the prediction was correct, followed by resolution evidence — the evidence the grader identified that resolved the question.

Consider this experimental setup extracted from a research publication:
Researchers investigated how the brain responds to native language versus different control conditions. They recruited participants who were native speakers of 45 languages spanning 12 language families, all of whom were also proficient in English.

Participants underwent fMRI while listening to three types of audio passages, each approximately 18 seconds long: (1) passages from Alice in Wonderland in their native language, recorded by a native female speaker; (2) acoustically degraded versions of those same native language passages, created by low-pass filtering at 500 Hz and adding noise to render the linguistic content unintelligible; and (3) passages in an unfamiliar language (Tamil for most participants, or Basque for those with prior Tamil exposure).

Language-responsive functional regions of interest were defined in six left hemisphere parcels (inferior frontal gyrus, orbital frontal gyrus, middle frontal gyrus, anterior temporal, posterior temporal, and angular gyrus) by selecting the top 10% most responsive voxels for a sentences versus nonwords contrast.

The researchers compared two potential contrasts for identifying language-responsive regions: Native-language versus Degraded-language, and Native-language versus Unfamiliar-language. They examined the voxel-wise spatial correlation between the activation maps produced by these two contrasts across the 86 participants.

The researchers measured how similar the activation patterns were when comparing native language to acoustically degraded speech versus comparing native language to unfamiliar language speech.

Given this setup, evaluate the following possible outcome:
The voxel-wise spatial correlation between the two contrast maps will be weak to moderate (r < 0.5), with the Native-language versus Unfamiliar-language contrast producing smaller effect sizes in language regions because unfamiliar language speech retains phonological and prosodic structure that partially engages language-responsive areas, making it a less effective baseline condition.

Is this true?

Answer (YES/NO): NO